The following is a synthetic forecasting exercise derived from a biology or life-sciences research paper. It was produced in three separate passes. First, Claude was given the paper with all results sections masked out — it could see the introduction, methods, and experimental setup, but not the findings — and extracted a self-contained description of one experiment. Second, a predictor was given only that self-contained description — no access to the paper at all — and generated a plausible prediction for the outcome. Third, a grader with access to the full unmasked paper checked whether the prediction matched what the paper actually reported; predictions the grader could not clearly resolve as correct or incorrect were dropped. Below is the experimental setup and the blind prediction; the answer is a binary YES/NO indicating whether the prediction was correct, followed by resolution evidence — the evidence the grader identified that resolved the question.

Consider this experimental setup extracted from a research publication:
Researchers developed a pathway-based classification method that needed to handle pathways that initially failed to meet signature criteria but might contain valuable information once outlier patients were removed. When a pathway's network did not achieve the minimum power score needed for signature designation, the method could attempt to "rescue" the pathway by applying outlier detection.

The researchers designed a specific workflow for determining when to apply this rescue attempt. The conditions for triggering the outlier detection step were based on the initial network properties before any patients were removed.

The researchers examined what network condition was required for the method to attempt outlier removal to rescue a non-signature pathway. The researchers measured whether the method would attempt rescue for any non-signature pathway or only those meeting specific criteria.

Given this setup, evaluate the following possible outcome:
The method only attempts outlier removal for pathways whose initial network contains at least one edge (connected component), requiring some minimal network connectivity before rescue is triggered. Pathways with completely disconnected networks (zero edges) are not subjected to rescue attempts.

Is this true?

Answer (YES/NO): NO